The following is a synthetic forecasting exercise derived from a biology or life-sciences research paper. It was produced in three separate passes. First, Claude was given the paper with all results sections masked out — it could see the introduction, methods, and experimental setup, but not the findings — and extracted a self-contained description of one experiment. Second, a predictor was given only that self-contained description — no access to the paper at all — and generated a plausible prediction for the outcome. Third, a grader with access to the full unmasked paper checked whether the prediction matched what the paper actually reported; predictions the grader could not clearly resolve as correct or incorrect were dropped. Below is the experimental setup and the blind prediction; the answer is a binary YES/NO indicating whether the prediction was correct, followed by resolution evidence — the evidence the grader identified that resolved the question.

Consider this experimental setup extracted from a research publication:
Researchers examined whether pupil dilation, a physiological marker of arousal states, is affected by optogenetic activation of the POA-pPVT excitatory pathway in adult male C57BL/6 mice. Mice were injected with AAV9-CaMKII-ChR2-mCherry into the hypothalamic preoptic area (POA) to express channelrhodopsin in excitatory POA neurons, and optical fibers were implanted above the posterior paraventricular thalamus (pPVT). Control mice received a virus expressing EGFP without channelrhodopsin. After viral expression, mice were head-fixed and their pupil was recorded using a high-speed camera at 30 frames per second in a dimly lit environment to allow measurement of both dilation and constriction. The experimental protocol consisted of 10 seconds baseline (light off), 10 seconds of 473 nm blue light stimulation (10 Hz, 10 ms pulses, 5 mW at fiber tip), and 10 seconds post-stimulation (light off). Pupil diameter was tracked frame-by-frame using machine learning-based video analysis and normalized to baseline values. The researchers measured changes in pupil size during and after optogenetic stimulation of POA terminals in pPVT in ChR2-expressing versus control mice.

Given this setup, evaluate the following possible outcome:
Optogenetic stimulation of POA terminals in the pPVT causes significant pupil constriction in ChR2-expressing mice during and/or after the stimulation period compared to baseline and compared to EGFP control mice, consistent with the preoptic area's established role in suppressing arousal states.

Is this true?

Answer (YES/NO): NO